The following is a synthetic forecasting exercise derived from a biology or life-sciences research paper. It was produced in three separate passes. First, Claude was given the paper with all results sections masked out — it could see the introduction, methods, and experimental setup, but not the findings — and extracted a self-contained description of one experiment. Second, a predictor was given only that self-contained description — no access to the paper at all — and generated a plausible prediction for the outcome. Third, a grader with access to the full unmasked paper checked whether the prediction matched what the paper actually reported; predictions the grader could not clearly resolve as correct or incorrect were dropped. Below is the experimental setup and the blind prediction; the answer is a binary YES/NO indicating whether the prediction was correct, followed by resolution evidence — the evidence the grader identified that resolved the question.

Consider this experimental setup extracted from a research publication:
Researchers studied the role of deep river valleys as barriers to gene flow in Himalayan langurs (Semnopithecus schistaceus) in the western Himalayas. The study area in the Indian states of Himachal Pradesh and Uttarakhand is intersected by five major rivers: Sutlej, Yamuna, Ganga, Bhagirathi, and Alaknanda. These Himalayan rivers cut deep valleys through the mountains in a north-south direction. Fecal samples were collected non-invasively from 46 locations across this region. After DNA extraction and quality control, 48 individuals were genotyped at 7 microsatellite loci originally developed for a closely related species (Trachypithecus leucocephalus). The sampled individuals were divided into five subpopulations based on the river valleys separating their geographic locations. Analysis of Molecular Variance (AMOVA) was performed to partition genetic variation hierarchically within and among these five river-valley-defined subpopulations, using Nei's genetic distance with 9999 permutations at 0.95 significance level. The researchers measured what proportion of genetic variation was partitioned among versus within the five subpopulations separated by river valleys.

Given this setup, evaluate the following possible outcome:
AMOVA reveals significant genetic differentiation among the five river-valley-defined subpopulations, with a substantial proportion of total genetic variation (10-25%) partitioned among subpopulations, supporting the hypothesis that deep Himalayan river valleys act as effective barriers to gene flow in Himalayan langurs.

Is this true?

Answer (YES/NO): NO